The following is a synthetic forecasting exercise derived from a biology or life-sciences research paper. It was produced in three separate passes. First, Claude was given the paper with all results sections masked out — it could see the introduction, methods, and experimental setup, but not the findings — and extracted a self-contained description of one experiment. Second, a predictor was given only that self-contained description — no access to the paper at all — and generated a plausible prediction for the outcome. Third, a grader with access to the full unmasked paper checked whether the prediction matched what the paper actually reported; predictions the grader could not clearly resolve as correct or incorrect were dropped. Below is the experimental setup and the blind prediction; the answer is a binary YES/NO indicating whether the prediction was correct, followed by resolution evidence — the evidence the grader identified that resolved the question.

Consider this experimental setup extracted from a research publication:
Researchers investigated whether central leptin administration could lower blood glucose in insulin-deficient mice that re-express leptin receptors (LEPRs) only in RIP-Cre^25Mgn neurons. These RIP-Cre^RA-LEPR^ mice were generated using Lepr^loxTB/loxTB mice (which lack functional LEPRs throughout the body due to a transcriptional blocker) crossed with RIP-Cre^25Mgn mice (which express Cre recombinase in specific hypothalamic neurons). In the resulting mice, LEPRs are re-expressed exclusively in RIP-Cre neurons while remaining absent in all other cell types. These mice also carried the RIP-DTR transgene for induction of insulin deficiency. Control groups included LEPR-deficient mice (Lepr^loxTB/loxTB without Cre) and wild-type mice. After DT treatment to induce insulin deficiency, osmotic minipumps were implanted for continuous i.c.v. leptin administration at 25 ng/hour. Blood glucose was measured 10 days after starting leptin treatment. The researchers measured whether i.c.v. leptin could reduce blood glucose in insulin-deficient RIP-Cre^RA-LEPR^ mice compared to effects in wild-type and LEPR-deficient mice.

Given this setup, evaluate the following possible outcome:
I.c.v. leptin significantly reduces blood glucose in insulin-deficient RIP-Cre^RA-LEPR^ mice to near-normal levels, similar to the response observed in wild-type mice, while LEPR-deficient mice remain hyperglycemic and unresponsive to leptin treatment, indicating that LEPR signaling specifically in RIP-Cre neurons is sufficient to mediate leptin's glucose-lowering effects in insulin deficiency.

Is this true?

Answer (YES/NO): NO